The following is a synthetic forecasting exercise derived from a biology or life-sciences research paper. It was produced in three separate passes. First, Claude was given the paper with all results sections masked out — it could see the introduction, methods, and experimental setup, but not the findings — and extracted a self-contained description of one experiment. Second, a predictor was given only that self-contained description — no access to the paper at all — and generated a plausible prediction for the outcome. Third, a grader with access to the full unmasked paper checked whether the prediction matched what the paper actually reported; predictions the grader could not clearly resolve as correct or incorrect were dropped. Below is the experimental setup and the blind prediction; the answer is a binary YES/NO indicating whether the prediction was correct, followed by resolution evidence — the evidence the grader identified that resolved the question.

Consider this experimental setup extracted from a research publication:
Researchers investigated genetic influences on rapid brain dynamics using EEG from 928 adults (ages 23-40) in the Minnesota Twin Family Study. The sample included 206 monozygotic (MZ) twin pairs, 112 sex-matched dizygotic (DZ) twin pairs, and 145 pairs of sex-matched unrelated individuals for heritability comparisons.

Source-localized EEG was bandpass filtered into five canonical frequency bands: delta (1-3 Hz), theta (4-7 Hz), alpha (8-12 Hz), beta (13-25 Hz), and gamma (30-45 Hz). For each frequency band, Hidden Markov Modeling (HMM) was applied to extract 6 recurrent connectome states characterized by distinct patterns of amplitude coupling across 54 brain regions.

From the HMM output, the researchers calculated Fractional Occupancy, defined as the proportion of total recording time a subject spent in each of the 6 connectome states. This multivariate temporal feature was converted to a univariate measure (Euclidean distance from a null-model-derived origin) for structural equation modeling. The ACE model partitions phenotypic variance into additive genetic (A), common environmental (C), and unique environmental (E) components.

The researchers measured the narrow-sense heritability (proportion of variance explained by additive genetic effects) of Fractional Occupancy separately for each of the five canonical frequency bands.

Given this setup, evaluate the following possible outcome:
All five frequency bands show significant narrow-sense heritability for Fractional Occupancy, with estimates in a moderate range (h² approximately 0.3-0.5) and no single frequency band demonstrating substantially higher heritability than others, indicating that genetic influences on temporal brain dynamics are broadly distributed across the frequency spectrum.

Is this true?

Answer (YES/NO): NO